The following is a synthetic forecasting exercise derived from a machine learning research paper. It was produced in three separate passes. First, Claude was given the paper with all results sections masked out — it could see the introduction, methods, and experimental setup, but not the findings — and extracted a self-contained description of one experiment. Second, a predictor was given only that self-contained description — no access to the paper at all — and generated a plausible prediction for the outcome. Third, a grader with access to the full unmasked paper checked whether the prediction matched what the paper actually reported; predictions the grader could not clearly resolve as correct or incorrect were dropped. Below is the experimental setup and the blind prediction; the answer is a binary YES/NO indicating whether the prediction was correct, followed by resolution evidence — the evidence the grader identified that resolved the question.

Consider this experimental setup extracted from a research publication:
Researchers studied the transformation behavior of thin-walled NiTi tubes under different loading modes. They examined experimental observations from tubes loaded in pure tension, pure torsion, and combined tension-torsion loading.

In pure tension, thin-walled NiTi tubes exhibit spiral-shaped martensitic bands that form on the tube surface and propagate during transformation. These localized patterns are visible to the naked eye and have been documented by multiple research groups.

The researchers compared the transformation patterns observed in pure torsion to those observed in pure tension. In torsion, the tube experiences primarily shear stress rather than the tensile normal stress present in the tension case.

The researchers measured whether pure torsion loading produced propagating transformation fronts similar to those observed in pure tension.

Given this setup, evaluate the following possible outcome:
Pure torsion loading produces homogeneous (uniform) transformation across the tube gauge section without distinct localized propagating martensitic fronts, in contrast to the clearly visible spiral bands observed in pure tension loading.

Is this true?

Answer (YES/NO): YES